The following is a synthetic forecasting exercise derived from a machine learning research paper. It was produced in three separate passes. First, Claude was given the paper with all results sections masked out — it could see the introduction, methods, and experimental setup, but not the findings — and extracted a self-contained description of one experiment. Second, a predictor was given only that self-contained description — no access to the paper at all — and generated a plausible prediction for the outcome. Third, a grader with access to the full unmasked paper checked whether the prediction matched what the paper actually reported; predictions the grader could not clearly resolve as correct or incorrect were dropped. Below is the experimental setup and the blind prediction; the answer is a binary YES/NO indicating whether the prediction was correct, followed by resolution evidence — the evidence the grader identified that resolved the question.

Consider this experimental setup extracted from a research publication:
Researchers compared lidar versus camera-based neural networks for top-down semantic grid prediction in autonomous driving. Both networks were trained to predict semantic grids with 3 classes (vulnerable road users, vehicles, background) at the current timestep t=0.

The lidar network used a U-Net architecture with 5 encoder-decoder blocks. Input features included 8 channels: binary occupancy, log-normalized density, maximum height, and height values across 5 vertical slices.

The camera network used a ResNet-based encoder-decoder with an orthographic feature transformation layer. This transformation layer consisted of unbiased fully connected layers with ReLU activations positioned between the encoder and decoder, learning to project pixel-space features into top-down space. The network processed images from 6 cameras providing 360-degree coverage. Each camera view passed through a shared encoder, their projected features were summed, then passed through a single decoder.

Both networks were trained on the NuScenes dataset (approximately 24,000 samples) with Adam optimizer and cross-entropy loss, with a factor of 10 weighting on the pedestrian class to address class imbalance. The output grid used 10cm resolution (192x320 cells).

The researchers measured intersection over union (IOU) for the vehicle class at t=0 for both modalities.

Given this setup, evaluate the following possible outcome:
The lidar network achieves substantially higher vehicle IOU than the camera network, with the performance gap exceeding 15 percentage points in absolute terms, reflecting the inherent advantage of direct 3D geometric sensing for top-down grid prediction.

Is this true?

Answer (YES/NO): NO